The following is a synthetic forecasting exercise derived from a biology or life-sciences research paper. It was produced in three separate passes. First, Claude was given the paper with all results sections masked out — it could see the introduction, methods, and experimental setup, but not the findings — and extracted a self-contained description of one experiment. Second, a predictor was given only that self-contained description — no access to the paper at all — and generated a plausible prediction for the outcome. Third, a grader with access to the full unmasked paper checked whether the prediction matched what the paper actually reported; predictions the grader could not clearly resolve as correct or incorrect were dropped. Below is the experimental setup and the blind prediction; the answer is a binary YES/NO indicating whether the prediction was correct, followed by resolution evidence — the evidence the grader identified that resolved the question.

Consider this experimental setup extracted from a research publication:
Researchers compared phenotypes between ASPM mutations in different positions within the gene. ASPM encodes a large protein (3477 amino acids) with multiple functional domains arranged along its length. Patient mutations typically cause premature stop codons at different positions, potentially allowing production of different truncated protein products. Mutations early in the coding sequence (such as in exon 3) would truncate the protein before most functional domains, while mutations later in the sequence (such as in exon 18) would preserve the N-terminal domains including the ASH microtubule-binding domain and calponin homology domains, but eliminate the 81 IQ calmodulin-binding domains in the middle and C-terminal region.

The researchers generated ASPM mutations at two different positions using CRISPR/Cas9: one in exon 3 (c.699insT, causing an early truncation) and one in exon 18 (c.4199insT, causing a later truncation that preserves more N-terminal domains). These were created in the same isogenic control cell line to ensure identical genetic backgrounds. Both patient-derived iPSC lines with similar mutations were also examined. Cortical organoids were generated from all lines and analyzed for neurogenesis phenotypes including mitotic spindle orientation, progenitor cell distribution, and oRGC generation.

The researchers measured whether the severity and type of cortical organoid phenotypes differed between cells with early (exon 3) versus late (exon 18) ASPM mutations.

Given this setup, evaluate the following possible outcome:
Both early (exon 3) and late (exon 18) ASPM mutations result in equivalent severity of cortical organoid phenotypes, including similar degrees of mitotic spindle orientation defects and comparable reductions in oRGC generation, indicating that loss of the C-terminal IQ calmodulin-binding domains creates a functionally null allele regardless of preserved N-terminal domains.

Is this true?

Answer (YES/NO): NO